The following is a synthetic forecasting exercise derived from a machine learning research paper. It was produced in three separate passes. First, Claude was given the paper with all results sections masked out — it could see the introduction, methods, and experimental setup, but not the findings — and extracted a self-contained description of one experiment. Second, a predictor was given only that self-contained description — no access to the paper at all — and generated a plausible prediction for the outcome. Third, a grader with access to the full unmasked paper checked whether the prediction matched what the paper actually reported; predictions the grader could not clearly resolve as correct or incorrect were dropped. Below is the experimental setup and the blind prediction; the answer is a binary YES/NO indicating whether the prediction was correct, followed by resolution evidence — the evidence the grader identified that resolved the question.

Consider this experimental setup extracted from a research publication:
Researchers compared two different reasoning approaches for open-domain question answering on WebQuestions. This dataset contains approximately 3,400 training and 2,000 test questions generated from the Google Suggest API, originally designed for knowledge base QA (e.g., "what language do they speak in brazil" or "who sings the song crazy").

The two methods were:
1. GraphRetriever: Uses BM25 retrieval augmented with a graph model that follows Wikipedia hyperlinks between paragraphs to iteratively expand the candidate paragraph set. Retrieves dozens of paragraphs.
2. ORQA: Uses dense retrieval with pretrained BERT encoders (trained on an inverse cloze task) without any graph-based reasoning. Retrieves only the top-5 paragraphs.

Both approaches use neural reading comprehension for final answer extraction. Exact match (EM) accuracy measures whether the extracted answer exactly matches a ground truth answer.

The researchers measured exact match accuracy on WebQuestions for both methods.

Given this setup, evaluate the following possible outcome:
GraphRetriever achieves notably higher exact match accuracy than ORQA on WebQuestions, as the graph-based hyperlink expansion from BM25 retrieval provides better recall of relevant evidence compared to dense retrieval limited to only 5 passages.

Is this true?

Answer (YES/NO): NO